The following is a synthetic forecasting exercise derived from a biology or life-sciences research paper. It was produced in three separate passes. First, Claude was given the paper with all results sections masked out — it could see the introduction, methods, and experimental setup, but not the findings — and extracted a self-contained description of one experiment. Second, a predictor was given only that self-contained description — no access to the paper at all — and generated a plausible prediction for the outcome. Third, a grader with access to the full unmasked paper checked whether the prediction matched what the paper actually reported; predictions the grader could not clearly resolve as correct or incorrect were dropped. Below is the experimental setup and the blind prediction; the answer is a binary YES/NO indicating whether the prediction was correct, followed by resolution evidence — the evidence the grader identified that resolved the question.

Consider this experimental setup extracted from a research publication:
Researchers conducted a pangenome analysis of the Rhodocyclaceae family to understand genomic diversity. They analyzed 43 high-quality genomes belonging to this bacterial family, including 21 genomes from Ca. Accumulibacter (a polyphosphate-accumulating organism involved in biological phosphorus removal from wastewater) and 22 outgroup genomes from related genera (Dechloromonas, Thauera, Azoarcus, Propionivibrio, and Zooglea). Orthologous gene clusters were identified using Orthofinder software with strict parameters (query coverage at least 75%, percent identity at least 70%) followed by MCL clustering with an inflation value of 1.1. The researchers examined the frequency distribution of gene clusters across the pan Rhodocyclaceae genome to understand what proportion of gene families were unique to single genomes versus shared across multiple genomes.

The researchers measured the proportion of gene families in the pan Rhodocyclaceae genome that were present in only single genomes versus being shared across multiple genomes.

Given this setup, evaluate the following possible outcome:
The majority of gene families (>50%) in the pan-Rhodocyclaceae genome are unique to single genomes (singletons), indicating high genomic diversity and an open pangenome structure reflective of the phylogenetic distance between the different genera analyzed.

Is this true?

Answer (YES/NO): YES